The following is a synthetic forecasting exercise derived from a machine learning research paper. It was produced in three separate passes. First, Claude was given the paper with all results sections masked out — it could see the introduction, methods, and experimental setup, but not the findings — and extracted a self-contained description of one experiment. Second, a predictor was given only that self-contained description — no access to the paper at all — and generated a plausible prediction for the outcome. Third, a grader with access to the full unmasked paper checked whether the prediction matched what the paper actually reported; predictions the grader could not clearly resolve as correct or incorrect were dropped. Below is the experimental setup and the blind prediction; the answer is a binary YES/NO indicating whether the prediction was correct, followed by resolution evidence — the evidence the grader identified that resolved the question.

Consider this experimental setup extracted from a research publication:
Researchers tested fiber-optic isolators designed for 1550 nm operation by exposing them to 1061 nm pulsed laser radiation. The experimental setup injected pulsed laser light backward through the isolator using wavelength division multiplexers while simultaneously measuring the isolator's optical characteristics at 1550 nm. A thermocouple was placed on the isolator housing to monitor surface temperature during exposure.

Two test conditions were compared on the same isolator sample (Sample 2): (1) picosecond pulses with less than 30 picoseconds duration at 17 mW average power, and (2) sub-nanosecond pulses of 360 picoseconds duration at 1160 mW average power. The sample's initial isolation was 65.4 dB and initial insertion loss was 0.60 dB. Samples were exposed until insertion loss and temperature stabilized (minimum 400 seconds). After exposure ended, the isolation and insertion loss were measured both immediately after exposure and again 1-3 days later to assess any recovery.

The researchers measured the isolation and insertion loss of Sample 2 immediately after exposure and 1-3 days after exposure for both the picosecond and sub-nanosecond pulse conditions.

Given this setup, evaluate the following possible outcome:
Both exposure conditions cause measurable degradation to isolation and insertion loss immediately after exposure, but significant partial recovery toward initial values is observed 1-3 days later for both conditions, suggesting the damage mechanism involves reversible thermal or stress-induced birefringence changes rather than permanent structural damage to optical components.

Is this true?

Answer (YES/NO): NO